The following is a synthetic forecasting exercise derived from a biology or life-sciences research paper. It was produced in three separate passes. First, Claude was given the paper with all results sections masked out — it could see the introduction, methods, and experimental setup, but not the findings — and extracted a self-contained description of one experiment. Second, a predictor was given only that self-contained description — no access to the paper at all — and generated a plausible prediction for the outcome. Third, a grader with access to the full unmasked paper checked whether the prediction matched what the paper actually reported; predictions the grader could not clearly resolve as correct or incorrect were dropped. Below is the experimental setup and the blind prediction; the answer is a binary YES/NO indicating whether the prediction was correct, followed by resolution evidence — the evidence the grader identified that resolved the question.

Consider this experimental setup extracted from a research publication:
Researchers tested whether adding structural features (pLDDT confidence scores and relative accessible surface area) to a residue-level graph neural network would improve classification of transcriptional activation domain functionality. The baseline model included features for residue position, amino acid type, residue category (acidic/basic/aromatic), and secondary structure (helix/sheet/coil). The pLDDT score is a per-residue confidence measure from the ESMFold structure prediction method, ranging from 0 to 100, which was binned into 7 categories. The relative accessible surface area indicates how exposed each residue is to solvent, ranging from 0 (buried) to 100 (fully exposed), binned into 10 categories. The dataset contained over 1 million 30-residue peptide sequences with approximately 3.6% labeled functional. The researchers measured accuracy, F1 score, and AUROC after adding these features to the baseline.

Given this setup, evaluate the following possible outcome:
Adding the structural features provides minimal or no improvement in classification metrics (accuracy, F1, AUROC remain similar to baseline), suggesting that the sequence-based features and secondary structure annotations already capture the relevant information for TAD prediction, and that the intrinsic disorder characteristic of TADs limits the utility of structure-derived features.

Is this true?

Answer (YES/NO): YES